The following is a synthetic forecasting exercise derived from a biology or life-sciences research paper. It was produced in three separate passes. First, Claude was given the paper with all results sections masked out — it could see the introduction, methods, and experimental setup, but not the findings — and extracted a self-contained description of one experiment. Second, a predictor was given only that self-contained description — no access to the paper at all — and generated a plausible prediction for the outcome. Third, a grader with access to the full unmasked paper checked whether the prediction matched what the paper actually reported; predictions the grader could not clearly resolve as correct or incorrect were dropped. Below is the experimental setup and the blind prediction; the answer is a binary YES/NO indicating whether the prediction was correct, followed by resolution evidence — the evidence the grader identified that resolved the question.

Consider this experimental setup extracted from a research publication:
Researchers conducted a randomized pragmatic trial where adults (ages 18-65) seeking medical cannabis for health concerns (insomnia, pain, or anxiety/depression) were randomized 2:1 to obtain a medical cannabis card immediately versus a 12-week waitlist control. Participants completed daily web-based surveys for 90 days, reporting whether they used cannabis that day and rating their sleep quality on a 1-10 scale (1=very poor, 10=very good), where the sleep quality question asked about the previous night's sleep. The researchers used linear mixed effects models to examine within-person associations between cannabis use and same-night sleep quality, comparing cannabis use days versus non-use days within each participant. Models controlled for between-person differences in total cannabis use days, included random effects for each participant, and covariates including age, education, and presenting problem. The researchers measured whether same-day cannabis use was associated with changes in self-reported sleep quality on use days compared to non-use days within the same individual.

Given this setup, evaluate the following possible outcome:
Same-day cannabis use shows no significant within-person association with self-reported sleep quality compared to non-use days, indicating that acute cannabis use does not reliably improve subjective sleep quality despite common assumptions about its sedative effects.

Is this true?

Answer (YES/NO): NO